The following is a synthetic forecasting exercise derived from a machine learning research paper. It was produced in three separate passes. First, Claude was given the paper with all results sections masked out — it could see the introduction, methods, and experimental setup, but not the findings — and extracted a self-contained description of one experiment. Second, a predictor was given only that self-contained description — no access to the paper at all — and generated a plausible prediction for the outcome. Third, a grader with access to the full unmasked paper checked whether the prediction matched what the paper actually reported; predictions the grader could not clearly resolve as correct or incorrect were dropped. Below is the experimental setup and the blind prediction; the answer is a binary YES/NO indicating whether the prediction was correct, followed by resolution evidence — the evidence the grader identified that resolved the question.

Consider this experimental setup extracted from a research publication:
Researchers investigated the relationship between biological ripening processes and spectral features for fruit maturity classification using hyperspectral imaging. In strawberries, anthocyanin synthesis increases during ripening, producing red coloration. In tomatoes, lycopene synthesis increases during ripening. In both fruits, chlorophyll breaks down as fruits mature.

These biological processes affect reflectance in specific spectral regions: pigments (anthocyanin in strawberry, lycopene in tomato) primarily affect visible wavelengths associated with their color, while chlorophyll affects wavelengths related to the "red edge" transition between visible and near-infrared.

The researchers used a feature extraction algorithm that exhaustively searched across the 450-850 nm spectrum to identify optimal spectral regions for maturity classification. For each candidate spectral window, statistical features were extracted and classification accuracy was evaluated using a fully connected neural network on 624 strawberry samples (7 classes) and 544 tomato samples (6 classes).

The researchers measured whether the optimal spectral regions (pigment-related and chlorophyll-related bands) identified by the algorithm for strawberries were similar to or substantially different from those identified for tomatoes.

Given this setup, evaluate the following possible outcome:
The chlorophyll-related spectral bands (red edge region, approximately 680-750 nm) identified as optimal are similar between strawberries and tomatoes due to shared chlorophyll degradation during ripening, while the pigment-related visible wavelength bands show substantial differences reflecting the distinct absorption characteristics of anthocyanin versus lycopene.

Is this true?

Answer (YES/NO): NO